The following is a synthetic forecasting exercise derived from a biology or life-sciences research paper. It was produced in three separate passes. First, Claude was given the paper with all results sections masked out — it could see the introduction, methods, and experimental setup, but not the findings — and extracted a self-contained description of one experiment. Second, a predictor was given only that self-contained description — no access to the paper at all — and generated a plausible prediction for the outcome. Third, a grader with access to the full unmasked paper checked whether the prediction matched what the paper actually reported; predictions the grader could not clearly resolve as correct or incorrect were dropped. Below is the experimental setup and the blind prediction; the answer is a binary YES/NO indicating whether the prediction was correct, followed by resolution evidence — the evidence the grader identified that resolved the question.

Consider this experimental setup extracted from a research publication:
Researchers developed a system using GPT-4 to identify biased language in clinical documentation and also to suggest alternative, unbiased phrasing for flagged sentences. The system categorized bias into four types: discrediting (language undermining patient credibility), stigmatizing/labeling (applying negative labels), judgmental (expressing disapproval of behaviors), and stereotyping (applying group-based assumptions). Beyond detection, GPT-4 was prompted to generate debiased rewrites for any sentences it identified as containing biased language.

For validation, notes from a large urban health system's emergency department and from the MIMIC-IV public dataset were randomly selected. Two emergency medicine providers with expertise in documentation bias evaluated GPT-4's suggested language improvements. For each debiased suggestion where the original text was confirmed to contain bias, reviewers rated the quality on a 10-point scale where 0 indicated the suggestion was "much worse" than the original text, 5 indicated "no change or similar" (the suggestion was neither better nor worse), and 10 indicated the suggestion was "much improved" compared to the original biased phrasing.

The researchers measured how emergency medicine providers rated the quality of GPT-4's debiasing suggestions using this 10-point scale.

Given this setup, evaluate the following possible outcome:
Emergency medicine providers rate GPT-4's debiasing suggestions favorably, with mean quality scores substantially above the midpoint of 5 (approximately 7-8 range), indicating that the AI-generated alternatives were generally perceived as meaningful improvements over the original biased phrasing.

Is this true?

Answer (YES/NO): NO